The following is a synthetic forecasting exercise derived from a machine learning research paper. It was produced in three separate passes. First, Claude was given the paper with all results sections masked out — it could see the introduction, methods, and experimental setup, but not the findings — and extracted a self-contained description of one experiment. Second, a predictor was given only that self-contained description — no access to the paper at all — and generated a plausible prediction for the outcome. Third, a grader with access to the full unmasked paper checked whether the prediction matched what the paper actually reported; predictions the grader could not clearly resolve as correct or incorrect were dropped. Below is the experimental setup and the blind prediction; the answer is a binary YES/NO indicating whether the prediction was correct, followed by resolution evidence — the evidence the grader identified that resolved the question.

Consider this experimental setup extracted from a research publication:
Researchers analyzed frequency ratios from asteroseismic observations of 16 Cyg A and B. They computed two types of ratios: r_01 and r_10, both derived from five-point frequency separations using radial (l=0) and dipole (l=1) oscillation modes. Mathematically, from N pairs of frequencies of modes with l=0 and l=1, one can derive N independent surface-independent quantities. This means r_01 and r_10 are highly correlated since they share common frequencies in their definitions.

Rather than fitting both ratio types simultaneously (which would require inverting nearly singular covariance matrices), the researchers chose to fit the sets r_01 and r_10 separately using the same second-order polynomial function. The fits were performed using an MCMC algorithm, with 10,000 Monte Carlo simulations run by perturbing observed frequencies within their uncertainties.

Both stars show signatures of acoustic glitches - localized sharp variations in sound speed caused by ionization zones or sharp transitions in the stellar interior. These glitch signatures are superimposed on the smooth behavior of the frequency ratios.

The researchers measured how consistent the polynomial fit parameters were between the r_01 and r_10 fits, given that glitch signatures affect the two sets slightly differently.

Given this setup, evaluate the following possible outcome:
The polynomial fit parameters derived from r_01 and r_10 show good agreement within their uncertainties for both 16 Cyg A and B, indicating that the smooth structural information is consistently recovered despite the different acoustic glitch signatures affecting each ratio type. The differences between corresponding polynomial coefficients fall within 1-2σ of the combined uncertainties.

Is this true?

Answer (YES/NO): NO